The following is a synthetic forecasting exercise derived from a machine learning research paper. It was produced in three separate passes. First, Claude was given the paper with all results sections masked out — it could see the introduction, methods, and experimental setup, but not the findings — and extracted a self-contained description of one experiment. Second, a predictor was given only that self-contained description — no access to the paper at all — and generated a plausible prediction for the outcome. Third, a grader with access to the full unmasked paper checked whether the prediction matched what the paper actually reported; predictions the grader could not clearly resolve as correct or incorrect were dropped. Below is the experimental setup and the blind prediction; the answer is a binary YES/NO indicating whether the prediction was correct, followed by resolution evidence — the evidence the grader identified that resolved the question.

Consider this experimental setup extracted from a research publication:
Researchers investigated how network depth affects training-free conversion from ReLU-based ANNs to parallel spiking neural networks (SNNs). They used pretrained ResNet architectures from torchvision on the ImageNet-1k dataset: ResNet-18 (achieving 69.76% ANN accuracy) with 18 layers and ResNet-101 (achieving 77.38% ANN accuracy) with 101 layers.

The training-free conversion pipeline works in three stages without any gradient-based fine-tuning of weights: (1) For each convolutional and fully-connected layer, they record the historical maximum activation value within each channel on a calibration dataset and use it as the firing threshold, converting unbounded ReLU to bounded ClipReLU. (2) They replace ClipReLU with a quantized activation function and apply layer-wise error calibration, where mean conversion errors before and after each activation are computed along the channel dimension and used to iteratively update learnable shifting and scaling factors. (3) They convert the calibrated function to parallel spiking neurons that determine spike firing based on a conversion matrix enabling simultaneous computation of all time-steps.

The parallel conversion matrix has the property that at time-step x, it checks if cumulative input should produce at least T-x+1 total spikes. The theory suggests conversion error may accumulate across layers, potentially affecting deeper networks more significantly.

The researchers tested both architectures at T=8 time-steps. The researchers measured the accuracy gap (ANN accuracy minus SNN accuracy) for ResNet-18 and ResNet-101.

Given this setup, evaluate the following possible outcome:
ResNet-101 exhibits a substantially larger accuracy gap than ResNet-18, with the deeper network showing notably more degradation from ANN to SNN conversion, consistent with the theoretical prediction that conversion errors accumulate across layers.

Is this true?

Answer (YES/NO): NO